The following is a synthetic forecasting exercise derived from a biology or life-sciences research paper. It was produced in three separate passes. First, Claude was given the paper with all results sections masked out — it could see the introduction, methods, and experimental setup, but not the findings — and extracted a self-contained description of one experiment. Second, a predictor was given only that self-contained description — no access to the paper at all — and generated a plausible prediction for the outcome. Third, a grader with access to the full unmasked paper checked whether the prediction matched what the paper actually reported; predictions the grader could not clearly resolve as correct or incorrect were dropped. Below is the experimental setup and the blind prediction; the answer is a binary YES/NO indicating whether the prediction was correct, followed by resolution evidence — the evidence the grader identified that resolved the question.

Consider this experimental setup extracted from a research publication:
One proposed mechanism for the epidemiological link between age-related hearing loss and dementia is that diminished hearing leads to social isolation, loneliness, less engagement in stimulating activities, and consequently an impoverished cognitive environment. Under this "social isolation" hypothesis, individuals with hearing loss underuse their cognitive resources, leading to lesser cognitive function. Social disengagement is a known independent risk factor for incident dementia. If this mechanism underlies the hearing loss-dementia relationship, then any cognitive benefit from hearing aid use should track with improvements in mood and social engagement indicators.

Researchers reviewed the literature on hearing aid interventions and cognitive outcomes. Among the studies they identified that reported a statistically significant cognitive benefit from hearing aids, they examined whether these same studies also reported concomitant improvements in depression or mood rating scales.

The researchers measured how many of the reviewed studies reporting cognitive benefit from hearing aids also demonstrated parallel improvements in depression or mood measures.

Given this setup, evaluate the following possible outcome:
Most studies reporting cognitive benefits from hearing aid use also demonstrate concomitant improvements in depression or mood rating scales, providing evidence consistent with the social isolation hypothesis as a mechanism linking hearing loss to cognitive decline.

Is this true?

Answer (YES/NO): NO